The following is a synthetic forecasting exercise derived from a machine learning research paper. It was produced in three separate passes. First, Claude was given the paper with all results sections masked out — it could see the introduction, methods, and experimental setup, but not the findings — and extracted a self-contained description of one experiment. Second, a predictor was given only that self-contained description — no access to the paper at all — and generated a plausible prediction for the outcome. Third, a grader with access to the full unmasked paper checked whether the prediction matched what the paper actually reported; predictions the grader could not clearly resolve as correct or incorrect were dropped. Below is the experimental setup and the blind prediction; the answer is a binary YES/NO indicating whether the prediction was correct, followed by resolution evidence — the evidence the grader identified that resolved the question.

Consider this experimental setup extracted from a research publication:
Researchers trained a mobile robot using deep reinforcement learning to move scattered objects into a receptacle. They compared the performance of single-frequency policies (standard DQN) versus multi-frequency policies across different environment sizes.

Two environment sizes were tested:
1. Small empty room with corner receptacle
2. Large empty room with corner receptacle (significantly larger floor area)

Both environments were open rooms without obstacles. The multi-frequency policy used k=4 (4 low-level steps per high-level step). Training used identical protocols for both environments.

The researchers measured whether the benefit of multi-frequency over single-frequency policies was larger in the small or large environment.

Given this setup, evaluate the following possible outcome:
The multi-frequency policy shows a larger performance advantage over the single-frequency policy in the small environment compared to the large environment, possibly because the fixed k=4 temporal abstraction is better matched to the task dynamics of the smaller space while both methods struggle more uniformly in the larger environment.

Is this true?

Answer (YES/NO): NO